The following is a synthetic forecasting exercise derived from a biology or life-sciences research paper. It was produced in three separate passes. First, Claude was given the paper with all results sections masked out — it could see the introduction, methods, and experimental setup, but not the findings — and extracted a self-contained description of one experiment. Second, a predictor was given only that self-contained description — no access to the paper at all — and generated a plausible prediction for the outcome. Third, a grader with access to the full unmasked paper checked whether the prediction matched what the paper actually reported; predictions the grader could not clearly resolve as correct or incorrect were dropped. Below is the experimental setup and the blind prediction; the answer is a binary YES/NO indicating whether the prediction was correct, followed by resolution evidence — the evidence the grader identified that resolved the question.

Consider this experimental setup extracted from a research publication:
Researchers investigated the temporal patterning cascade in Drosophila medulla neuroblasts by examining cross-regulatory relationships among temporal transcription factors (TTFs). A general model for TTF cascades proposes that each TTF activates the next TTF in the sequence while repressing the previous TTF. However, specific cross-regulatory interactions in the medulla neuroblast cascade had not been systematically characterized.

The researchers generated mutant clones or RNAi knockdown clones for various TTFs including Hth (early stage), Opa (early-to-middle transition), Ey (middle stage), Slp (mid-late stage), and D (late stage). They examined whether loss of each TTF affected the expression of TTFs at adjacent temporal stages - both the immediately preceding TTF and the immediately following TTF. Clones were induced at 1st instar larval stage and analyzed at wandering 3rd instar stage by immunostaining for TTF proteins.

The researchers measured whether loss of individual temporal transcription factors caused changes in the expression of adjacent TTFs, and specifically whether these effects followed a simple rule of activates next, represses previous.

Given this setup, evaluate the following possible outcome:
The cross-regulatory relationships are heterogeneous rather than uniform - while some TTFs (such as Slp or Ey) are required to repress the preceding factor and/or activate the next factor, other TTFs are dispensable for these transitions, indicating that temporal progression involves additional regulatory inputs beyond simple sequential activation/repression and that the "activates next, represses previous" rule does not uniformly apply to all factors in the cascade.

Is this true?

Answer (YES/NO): YES